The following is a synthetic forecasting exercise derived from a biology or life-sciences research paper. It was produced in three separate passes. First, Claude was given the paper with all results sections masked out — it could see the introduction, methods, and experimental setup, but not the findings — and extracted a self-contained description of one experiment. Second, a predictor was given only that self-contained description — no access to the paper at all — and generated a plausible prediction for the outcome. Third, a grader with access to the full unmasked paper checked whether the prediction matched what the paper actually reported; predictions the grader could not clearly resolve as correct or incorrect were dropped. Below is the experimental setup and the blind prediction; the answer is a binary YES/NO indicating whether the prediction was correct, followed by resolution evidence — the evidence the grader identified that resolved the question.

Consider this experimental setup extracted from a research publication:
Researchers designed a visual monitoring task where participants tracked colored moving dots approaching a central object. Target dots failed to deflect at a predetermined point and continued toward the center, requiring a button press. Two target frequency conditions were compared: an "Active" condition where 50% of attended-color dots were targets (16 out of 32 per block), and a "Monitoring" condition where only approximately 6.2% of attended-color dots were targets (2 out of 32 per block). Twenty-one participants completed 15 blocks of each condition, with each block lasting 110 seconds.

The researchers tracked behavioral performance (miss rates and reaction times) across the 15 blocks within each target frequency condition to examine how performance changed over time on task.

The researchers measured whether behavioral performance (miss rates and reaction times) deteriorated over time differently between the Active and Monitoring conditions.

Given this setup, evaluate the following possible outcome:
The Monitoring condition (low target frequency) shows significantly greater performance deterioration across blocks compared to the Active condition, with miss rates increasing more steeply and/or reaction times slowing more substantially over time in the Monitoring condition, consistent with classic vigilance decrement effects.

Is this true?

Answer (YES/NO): YES